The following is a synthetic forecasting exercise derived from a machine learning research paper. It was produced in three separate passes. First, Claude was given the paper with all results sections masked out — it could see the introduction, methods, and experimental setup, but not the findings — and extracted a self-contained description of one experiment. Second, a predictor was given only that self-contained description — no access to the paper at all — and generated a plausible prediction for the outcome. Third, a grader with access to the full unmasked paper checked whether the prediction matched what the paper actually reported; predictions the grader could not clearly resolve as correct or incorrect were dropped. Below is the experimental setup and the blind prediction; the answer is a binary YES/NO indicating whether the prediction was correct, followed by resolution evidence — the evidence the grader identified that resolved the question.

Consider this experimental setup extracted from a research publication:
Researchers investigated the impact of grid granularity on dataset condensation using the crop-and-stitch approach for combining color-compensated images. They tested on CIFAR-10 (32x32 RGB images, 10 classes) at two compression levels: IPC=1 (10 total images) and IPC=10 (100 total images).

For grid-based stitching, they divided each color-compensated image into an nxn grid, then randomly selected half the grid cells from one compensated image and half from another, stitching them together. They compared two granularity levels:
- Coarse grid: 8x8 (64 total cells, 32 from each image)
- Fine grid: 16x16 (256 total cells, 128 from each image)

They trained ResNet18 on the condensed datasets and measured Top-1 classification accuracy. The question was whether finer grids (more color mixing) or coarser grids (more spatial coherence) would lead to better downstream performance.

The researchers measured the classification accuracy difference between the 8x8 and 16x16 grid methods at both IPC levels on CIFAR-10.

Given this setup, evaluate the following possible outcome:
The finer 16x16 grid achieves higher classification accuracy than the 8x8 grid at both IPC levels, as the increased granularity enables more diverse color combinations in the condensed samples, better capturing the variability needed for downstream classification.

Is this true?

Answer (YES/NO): NO